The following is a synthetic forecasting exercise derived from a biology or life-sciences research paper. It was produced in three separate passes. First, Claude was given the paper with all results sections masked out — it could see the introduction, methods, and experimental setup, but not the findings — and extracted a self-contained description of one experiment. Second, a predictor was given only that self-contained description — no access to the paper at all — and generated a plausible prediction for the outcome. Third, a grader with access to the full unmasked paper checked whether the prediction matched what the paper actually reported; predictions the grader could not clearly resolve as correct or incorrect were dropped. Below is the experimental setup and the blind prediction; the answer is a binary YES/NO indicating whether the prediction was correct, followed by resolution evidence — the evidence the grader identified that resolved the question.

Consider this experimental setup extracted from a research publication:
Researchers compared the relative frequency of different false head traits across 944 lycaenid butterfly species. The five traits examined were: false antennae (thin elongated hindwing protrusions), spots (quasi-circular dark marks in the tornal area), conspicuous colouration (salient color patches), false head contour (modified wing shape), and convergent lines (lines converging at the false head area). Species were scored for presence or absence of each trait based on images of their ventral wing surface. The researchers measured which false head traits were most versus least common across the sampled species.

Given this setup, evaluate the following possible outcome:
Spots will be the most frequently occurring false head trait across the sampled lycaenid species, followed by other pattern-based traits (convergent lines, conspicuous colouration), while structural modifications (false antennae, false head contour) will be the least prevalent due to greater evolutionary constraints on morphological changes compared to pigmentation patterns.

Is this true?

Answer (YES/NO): NO